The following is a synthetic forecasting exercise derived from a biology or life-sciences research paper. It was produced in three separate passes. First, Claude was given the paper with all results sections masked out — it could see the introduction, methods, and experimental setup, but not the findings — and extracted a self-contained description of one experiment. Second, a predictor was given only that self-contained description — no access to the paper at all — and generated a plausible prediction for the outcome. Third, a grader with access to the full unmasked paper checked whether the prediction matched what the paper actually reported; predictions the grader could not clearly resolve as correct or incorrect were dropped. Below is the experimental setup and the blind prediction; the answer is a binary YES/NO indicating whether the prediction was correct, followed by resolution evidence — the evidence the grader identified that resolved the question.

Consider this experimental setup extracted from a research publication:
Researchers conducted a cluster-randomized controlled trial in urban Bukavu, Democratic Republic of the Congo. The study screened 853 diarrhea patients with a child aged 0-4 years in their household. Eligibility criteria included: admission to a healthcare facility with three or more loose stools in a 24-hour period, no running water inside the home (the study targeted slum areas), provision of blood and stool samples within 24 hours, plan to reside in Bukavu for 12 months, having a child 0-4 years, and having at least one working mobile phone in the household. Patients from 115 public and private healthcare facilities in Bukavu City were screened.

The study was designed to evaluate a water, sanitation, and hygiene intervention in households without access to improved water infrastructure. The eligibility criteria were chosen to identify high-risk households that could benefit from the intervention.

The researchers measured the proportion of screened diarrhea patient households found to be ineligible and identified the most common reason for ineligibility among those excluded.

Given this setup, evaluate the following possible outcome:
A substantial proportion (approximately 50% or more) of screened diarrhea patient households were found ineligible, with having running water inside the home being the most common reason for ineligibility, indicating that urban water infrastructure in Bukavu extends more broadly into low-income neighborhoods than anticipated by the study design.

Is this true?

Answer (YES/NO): NO